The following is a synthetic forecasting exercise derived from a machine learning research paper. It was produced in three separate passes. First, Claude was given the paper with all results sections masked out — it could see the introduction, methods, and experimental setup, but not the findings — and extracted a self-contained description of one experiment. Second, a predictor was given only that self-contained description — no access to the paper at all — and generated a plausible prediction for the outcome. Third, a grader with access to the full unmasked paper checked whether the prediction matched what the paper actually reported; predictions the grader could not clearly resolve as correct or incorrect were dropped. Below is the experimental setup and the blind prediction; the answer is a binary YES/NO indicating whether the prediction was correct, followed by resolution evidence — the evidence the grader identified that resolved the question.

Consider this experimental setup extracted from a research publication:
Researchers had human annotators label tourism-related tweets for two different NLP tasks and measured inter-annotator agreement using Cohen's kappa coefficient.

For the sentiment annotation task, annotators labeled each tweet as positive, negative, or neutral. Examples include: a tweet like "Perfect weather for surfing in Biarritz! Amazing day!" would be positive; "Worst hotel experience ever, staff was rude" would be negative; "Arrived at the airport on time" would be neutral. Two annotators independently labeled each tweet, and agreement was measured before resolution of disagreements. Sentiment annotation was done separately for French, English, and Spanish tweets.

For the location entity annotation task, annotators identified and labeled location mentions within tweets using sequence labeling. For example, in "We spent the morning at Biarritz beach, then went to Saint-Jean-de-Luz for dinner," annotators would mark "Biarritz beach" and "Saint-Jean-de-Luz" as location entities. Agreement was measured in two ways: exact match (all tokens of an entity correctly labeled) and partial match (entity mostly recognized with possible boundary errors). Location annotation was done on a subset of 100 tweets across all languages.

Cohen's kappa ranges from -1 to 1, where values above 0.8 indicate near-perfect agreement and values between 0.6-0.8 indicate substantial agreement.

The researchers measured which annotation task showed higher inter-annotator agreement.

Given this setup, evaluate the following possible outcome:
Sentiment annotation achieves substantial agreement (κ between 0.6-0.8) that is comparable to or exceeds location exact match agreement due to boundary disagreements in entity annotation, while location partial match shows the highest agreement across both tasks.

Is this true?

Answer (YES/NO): NO